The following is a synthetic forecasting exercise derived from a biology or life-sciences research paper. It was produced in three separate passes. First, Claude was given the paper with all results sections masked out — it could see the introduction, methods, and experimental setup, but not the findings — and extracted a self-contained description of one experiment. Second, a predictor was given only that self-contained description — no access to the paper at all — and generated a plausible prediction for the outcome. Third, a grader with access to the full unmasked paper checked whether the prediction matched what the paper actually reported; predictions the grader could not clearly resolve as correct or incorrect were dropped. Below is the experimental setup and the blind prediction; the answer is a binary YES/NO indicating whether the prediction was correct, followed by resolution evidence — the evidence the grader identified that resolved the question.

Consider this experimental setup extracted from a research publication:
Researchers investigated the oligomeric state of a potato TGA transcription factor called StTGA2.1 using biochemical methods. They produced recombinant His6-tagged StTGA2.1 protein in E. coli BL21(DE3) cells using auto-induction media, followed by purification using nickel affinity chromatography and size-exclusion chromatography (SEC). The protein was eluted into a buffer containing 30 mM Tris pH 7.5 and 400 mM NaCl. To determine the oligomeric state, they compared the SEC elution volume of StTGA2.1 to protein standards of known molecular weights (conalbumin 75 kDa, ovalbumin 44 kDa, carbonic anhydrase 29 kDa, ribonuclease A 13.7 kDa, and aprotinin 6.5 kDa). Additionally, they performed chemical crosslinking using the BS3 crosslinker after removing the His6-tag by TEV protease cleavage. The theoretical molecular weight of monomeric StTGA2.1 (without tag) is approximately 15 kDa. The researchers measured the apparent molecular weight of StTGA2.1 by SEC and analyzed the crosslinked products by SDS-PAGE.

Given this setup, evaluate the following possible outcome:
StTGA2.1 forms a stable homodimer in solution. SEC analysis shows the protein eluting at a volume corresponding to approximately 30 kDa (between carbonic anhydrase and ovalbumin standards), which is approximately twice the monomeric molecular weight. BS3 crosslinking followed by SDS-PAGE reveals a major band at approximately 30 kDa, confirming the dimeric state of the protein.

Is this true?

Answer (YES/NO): NO